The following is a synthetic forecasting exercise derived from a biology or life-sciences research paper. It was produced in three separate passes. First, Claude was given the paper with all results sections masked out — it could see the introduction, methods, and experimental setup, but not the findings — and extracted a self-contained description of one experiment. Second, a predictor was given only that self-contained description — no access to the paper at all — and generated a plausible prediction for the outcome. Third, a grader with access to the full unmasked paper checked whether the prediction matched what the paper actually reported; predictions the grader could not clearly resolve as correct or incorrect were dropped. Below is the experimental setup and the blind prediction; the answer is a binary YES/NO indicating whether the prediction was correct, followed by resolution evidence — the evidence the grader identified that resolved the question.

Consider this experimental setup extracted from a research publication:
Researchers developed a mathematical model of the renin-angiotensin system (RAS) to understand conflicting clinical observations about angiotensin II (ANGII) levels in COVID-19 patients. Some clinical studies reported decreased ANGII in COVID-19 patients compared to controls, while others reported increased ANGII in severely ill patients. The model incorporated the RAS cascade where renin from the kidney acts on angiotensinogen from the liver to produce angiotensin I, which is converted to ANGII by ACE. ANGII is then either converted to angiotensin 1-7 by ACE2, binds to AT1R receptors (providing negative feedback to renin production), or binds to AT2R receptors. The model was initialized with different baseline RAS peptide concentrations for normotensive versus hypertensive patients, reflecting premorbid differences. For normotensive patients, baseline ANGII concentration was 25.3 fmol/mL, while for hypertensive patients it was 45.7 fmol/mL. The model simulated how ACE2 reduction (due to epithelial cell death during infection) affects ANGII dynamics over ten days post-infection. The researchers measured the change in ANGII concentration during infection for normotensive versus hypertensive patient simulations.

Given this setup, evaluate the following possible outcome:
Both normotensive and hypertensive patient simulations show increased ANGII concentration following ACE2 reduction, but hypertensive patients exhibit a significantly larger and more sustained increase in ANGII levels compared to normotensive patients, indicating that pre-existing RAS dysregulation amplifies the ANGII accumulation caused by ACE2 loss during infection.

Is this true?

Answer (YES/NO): NO